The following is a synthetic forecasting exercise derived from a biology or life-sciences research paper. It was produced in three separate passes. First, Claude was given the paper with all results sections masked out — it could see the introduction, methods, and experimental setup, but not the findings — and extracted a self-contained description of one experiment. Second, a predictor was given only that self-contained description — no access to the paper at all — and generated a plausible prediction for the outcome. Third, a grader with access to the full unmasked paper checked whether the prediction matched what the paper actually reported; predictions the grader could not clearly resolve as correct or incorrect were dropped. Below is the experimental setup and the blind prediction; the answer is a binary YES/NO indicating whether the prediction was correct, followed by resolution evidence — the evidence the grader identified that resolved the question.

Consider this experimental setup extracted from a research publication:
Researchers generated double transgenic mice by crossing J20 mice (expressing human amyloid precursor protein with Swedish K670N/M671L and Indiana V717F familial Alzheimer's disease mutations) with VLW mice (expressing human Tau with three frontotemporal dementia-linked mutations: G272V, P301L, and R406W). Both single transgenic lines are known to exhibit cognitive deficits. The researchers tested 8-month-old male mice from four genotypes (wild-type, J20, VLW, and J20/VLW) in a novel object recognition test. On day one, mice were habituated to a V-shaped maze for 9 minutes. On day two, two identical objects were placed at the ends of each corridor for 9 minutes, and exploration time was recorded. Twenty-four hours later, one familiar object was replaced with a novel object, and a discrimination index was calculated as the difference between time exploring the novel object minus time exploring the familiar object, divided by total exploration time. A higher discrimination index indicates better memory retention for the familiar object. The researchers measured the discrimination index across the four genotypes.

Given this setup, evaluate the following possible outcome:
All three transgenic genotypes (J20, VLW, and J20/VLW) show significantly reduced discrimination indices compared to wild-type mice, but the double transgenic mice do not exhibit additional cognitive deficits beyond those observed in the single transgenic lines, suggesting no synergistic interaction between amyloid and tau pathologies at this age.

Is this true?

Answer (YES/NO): NO